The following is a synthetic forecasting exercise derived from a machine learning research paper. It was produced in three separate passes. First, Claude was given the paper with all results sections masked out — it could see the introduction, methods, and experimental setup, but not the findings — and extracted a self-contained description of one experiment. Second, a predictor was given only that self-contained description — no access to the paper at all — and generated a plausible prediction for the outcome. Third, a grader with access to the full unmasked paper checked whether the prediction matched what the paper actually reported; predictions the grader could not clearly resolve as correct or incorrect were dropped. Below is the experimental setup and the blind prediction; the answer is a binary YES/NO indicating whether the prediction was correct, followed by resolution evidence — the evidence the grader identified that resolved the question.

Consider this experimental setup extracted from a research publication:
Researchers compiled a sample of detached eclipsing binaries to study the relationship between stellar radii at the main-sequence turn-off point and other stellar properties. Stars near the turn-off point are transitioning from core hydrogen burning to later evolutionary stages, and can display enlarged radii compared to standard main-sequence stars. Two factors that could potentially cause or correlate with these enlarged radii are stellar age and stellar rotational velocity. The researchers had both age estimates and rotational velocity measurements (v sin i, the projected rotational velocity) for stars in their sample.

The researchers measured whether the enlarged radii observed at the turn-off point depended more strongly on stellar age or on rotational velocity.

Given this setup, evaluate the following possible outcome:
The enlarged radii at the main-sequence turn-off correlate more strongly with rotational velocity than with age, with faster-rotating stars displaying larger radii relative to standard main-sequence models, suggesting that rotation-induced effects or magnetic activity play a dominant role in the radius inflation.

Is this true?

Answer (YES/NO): NO